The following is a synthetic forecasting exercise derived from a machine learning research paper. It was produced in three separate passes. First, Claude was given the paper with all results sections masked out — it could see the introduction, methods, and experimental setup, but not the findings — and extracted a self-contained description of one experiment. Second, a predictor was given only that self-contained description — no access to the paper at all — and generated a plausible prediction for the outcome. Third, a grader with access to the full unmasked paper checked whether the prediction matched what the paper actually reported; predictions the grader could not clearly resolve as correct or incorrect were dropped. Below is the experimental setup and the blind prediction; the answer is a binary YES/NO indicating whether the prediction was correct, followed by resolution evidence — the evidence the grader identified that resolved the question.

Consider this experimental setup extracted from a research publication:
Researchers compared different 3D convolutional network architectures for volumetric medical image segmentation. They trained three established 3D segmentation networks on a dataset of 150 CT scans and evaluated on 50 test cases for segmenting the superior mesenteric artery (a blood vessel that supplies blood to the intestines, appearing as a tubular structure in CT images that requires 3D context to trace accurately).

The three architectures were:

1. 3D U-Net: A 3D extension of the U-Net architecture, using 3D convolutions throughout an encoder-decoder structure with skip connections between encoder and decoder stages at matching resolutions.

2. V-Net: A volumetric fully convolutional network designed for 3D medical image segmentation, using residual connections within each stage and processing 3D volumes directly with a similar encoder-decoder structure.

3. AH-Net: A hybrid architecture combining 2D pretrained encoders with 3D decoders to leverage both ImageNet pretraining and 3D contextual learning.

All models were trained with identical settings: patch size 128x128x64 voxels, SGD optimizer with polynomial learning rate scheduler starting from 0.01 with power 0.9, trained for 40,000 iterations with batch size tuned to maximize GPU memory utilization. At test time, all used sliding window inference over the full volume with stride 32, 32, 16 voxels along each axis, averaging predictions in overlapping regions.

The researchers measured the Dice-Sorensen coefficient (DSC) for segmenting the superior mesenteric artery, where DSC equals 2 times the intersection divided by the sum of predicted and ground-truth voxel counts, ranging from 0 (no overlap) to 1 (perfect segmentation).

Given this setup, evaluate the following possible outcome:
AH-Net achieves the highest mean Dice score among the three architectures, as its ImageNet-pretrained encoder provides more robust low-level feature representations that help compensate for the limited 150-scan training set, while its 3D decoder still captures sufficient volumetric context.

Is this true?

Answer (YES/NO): YES